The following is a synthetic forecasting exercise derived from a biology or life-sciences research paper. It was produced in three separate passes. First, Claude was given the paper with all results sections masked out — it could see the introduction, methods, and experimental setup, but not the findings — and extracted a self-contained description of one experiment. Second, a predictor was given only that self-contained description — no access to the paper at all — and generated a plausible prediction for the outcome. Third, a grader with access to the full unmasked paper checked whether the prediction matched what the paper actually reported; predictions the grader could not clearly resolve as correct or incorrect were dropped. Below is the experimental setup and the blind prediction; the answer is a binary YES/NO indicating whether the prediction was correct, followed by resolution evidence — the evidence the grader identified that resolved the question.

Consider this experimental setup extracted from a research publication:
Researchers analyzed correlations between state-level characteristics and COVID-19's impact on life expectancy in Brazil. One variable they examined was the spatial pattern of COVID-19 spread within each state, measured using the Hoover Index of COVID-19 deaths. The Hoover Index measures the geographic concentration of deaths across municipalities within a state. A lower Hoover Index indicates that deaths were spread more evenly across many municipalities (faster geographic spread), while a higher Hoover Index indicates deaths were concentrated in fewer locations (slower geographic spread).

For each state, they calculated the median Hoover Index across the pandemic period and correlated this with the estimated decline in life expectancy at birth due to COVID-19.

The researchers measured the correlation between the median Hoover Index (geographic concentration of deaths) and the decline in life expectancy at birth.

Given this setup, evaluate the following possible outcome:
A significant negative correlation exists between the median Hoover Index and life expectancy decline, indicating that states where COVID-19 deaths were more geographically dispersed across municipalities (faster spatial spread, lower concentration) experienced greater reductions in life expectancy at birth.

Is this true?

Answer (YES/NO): YES